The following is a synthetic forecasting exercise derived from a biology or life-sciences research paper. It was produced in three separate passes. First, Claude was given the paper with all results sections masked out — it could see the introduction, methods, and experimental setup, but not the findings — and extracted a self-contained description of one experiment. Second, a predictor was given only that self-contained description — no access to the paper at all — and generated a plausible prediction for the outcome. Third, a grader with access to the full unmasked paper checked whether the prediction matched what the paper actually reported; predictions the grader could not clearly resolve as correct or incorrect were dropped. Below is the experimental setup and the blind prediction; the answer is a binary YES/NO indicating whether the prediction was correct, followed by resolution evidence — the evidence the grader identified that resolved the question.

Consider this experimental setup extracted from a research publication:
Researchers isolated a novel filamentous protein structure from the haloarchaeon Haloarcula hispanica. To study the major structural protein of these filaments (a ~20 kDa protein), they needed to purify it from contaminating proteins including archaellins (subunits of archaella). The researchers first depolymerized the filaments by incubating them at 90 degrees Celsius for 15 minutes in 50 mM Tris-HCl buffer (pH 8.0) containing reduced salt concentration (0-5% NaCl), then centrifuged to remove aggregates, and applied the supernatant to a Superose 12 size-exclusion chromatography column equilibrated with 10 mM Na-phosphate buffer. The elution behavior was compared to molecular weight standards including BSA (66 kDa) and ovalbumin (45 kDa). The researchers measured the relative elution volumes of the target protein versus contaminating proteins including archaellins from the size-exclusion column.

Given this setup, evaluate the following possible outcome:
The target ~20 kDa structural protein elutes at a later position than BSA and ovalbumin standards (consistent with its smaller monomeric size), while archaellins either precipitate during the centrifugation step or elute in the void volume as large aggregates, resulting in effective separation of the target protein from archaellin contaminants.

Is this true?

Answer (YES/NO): YES